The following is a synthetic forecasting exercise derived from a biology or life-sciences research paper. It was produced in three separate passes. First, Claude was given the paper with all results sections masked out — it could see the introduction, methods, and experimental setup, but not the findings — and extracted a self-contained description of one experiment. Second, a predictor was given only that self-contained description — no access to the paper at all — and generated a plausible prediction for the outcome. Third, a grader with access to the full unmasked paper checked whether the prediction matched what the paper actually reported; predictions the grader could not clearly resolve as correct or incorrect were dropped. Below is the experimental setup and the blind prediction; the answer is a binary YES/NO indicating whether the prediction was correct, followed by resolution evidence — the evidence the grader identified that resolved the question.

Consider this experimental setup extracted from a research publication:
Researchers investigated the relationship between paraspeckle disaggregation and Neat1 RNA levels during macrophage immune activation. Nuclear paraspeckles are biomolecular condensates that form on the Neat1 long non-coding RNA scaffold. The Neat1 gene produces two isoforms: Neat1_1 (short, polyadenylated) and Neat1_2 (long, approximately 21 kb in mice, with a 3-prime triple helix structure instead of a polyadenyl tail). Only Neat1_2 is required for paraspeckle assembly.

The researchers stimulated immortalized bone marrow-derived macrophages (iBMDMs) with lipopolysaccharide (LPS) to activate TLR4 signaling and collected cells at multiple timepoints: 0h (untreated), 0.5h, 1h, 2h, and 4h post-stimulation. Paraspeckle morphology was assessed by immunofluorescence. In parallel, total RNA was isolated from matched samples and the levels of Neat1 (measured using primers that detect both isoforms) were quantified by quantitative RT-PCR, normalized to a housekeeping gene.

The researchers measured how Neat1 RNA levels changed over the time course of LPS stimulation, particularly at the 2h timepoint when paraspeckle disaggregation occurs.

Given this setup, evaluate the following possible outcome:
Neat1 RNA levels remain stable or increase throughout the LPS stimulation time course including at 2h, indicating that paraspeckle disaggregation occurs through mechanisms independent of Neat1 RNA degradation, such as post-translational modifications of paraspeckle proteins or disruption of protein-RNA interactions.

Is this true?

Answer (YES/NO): NO